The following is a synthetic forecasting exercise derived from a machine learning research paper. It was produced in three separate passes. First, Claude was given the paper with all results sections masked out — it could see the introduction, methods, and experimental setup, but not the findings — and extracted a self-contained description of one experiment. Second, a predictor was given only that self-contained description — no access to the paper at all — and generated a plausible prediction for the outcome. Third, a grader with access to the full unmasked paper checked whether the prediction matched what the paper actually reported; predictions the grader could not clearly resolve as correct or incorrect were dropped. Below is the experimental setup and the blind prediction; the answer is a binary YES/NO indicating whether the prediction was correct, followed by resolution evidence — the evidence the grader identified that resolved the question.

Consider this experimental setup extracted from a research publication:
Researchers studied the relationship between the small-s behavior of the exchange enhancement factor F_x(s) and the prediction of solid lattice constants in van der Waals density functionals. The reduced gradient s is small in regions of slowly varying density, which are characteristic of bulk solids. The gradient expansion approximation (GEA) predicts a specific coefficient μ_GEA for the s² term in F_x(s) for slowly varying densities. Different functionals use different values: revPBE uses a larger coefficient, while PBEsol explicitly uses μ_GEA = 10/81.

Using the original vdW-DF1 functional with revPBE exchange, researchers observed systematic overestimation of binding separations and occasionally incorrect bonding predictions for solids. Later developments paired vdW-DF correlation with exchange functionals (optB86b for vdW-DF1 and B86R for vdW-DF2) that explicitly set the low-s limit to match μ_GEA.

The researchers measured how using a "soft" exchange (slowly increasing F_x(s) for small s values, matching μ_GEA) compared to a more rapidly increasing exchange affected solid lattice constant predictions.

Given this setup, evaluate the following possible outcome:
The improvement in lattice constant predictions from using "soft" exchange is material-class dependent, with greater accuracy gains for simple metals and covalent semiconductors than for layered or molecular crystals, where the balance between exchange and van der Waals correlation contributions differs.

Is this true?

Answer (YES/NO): NO